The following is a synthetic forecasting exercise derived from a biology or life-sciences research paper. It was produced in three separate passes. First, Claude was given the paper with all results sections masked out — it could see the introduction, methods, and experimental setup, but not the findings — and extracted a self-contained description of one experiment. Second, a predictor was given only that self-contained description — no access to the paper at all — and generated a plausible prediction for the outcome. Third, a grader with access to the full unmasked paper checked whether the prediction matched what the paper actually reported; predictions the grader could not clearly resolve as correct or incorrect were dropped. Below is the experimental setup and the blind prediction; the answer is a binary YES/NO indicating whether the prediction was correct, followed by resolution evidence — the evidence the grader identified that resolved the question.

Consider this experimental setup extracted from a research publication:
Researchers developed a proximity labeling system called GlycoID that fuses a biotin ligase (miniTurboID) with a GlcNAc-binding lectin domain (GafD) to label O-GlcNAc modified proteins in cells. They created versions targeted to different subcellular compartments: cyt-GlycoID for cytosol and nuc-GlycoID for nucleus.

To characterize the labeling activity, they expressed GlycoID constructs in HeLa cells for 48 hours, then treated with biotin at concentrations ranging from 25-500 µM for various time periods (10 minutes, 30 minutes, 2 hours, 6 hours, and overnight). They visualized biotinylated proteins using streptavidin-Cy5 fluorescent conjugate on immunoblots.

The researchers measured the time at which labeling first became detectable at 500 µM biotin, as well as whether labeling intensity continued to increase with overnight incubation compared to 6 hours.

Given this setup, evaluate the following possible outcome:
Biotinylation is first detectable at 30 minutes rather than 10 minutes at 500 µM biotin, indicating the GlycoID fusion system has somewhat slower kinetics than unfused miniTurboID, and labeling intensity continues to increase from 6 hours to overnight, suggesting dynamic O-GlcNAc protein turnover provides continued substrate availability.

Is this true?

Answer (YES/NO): NO